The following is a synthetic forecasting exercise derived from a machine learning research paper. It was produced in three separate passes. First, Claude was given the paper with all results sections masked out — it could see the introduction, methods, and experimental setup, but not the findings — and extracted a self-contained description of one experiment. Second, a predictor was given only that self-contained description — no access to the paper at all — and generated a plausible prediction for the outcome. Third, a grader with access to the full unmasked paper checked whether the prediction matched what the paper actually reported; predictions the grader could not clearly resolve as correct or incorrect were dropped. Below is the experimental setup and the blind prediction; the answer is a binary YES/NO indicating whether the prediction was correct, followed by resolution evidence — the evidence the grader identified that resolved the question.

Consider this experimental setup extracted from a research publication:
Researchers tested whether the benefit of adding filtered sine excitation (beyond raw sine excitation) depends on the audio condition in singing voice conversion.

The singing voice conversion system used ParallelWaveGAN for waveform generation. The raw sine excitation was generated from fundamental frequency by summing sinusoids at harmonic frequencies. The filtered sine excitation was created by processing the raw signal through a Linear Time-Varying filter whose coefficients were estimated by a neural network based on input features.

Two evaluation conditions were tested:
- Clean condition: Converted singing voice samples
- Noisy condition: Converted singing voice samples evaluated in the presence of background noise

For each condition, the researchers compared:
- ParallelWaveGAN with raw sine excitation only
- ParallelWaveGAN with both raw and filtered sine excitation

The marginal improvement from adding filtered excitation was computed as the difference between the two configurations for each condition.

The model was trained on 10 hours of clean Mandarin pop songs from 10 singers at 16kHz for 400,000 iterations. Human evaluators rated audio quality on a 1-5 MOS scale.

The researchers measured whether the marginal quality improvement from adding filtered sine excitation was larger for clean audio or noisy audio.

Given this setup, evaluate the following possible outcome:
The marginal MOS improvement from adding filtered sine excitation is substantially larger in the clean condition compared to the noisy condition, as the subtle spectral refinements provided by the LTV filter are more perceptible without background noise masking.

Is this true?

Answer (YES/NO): YES